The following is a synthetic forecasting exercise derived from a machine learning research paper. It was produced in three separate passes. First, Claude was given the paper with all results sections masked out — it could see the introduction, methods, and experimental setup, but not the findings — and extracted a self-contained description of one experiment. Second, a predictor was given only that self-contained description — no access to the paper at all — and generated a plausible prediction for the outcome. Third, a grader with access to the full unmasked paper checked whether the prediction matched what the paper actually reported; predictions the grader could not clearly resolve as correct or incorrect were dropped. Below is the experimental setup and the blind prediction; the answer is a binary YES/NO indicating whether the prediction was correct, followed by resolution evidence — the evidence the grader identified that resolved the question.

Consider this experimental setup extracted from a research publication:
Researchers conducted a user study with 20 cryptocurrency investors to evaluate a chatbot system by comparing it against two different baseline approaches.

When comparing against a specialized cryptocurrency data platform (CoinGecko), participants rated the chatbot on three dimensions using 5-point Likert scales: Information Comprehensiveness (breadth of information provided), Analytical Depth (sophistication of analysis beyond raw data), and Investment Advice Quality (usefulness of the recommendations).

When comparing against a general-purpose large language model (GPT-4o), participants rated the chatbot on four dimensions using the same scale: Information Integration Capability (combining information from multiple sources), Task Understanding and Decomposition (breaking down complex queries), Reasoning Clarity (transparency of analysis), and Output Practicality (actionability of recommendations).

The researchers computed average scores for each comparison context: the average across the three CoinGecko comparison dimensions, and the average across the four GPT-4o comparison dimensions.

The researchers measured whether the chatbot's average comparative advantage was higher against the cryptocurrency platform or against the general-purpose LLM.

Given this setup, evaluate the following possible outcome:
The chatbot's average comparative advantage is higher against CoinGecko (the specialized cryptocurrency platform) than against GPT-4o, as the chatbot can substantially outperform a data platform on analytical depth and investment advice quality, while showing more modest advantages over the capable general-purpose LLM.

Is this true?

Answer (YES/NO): NO